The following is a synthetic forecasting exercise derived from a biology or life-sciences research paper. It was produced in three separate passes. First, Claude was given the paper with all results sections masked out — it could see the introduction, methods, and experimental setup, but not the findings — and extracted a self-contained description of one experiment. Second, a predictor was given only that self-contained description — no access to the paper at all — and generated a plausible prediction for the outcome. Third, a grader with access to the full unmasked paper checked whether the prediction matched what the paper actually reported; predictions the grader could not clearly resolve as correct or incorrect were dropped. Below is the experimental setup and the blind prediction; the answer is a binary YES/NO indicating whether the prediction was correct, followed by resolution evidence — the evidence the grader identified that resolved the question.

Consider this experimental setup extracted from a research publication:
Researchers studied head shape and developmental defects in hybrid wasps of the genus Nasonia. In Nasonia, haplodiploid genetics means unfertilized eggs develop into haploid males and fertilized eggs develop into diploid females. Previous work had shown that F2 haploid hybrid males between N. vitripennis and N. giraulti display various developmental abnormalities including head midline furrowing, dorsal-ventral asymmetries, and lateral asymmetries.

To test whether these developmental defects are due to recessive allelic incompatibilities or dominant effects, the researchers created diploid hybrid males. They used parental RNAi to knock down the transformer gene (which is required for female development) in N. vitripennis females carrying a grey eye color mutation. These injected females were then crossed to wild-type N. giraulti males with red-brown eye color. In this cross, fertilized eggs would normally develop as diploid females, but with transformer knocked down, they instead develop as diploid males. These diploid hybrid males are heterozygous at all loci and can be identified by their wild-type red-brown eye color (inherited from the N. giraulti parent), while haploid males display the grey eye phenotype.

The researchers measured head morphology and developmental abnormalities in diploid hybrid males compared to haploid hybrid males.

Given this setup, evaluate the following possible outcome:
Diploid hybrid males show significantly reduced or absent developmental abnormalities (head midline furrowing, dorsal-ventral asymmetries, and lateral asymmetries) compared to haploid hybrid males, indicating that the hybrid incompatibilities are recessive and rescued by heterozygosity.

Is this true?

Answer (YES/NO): YES